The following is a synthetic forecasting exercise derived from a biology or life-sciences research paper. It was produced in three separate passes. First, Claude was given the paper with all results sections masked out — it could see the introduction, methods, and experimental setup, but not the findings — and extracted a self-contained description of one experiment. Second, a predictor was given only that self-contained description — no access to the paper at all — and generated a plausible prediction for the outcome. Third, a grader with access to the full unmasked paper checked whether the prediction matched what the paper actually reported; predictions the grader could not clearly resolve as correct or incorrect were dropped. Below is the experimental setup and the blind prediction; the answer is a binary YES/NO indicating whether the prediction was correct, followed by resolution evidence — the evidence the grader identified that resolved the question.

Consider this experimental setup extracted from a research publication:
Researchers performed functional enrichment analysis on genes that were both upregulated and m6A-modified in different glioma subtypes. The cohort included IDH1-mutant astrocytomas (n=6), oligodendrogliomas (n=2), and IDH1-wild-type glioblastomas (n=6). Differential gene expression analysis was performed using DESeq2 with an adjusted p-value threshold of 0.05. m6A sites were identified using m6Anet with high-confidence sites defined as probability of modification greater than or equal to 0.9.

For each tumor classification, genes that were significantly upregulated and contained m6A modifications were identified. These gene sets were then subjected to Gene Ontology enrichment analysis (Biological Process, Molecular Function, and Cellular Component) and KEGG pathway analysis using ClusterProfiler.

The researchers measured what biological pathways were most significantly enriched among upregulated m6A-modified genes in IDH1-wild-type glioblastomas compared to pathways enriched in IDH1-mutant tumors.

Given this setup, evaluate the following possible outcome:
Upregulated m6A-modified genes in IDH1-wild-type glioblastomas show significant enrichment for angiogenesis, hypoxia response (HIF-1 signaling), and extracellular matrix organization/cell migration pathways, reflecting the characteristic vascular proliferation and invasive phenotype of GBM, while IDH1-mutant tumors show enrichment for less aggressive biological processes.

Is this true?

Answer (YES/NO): NO